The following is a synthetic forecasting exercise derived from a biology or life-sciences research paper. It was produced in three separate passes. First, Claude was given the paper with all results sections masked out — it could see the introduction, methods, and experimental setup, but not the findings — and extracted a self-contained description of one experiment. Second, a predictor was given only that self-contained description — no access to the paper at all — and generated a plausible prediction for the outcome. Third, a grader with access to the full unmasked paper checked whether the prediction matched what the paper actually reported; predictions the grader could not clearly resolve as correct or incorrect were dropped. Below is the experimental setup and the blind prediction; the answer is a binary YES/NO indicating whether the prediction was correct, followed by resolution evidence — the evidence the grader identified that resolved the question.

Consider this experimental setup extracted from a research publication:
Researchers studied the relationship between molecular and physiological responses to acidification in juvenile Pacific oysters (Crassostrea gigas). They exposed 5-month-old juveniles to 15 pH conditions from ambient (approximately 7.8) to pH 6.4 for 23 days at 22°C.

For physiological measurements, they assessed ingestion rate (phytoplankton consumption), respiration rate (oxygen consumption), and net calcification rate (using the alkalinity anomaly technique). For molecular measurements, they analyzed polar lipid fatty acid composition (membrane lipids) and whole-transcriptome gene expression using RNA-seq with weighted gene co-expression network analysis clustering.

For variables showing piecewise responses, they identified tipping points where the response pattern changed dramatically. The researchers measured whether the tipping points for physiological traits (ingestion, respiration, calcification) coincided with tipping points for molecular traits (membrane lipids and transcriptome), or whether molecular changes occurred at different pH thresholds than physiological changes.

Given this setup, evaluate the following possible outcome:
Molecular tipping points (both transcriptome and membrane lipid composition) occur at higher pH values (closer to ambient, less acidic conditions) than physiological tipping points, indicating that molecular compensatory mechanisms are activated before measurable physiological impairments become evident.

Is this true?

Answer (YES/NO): NO